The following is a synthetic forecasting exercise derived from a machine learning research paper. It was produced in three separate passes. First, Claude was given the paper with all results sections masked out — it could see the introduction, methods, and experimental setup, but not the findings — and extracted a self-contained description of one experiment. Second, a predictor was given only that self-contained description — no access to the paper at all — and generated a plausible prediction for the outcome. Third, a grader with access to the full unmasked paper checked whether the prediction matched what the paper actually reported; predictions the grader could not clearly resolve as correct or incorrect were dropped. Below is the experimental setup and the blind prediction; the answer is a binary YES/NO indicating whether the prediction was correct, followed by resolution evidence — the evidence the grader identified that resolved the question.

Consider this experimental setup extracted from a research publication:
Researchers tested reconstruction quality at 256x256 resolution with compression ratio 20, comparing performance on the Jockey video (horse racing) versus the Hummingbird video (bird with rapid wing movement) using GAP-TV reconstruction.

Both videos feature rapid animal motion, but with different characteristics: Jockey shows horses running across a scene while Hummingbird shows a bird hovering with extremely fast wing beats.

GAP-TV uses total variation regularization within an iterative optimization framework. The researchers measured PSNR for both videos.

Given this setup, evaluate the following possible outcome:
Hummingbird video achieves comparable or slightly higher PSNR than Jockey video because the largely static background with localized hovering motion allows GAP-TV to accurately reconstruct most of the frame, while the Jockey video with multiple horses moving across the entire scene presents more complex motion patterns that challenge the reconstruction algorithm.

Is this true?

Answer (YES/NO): NO